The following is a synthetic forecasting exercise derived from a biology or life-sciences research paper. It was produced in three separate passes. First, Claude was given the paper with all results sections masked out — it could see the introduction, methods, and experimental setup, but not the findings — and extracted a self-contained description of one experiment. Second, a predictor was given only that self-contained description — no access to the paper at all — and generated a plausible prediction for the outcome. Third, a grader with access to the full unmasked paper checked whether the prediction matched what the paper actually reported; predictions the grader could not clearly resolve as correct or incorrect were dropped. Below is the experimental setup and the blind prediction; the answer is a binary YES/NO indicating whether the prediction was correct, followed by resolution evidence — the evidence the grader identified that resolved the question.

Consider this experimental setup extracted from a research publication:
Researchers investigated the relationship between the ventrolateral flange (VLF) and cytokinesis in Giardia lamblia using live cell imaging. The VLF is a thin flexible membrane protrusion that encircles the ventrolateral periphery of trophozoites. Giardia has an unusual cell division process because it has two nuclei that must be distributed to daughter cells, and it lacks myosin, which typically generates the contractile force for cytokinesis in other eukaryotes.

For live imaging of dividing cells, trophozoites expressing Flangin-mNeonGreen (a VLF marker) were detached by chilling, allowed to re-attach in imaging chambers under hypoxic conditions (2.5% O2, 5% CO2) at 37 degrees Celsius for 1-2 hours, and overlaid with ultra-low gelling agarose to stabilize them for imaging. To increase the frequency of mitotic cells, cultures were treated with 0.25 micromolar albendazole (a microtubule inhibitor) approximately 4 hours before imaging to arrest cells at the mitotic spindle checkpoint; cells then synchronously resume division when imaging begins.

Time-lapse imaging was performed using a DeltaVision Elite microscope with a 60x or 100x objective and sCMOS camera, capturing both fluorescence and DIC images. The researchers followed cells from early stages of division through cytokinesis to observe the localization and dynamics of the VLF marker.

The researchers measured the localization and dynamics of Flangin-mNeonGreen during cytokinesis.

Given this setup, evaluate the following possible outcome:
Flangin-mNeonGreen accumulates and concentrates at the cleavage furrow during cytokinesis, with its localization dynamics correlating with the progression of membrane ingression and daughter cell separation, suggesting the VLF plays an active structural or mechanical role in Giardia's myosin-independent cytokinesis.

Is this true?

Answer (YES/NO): NO